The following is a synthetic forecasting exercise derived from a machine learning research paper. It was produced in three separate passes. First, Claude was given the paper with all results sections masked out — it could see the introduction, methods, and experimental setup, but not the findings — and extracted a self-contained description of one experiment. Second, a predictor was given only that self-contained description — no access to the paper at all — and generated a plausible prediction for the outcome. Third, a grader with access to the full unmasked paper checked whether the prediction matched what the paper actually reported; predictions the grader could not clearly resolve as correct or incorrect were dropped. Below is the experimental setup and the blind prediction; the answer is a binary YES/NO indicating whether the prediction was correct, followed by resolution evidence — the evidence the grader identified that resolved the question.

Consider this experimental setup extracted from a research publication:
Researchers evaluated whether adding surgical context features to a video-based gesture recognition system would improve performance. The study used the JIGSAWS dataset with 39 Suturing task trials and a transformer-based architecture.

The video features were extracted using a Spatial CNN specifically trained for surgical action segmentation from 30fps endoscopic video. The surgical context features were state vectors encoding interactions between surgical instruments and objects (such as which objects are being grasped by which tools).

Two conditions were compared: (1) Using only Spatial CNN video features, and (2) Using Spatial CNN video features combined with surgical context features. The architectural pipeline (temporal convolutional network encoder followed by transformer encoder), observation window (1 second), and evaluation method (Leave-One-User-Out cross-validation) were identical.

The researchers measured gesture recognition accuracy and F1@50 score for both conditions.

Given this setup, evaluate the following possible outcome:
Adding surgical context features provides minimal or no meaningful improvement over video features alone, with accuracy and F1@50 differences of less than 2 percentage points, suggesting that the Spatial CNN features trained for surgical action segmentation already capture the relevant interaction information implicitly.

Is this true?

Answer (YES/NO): NO